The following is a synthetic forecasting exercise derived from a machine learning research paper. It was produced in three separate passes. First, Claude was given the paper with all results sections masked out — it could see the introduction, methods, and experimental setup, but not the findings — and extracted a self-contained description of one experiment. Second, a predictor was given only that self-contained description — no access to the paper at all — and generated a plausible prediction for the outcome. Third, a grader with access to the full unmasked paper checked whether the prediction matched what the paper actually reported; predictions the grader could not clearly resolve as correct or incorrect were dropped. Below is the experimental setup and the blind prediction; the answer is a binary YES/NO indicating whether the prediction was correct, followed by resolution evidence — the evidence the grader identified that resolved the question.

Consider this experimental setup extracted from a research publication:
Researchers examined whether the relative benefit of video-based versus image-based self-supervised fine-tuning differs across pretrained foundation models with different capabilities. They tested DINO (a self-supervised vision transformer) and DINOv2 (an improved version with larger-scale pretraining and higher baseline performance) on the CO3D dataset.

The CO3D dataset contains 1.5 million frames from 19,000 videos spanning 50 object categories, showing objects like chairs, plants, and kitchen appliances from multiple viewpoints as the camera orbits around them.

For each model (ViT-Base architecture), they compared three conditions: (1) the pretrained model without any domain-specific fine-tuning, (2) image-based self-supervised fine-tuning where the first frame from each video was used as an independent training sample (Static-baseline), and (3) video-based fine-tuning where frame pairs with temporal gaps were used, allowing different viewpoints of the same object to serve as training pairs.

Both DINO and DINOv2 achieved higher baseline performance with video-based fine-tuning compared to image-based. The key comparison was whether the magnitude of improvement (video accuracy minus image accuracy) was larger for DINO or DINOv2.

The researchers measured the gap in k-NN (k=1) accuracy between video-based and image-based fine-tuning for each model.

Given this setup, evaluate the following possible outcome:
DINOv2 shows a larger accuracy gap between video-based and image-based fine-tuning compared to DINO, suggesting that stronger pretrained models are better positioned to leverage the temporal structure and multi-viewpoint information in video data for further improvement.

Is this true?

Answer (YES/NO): YES